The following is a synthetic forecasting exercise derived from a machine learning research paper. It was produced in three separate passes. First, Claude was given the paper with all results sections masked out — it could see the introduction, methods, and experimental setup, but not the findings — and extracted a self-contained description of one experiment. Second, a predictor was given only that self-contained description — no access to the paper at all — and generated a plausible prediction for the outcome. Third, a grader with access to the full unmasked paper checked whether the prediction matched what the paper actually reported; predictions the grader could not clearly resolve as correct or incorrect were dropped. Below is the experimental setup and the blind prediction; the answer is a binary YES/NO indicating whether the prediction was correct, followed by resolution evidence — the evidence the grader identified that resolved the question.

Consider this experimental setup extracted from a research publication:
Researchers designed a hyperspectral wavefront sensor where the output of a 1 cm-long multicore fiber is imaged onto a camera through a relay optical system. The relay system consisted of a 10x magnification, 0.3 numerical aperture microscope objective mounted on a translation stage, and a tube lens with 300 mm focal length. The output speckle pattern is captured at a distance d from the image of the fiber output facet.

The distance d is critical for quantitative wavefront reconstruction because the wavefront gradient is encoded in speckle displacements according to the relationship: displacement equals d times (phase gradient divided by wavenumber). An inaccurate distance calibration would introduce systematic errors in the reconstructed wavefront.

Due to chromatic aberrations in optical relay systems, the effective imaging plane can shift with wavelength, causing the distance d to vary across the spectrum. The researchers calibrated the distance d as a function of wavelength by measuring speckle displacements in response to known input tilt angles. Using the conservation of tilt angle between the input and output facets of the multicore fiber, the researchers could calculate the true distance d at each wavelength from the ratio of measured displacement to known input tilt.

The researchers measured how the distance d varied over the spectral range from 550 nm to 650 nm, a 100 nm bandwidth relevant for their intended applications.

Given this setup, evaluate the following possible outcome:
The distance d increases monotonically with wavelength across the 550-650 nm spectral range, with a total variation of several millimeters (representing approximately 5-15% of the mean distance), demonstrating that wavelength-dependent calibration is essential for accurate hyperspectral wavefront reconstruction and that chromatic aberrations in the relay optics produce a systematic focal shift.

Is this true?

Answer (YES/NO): YES